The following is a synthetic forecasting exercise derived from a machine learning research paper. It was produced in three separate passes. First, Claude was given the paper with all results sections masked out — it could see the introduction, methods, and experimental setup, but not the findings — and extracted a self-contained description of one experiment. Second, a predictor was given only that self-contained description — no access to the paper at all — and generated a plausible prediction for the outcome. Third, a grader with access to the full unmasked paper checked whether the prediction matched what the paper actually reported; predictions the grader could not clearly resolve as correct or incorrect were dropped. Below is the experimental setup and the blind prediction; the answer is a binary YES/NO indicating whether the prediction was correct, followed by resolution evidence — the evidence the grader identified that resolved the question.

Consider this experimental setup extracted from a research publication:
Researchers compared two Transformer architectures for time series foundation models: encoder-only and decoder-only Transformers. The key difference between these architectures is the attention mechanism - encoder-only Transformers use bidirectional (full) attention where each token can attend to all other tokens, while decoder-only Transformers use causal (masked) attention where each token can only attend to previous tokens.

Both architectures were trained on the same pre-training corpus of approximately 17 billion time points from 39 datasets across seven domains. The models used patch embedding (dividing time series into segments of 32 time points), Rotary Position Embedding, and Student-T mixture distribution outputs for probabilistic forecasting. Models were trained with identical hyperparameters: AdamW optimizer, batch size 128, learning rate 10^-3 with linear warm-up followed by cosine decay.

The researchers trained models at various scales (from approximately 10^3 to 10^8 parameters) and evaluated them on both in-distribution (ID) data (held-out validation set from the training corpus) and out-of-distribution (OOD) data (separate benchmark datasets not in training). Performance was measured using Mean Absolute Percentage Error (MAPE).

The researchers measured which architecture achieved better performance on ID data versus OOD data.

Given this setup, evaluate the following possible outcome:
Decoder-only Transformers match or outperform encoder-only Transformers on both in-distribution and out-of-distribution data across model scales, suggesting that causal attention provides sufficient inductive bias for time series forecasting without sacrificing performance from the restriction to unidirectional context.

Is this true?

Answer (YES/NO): NO